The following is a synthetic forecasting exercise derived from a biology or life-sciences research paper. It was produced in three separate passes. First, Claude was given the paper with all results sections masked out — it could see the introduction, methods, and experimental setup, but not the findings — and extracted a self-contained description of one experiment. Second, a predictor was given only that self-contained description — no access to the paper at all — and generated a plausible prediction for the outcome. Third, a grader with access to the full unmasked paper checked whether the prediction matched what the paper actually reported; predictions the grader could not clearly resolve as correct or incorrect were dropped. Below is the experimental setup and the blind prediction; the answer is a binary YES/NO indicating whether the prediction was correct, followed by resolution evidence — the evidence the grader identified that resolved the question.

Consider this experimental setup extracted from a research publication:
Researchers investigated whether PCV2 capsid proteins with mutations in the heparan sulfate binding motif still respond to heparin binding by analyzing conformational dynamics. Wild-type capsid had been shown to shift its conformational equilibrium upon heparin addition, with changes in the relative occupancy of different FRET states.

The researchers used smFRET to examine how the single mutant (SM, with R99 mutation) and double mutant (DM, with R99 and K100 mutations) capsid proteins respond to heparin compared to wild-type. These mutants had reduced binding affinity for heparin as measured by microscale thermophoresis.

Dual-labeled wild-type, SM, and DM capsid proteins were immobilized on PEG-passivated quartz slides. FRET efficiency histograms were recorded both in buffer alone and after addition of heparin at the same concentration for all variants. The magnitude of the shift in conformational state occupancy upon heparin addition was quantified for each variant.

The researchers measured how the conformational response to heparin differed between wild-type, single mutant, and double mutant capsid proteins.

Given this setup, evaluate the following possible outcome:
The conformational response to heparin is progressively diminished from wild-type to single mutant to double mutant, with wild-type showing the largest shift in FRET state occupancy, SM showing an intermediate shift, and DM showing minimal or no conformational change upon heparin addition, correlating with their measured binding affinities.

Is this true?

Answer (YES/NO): NO